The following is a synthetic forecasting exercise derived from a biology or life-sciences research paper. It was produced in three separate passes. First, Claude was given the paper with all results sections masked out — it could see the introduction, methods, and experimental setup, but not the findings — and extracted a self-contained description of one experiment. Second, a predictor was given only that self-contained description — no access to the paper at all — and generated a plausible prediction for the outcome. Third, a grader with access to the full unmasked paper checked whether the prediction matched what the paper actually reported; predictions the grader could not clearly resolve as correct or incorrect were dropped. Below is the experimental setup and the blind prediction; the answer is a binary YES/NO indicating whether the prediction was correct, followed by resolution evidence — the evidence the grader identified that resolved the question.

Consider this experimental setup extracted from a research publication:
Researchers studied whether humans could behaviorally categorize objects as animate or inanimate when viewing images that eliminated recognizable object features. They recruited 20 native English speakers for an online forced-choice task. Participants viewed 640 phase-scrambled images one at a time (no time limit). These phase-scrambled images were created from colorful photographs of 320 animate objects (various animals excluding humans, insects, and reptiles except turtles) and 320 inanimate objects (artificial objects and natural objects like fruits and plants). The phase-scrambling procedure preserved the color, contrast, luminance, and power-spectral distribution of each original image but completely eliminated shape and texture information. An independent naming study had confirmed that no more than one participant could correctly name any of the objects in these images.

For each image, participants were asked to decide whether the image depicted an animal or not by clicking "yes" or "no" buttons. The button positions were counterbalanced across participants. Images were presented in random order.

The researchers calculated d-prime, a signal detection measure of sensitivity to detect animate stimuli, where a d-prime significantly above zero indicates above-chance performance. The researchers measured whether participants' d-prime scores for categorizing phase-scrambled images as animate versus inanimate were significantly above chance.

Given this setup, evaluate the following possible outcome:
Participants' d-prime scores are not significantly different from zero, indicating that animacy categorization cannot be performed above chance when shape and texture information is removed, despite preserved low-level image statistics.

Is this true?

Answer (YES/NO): NO